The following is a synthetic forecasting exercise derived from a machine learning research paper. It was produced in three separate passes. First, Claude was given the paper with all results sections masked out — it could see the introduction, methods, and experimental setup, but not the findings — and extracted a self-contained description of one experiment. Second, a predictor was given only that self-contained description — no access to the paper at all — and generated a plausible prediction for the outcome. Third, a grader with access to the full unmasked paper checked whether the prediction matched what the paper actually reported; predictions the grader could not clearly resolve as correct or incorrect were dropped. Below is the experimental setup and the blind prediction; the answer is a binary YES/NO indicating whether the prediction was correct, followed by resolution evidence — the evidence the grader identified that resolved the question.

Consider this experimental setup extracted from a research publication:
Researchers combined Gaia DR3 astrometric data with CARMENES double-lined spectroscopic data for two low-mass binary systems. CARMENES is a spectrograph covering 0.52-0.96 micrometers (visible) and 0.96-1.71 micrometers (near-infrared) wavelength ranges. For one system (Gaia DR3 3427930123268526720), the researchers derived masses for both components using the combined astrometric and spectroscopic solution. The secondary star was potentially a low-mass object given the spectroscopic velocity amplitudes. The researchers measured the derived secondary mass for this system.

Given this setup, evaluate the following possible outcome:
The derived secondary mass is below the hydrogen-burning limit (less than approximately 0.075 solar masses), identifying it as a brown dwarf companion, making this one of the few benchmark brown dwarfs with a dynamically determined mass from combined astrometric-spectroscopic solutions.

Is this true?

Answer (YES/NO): NO